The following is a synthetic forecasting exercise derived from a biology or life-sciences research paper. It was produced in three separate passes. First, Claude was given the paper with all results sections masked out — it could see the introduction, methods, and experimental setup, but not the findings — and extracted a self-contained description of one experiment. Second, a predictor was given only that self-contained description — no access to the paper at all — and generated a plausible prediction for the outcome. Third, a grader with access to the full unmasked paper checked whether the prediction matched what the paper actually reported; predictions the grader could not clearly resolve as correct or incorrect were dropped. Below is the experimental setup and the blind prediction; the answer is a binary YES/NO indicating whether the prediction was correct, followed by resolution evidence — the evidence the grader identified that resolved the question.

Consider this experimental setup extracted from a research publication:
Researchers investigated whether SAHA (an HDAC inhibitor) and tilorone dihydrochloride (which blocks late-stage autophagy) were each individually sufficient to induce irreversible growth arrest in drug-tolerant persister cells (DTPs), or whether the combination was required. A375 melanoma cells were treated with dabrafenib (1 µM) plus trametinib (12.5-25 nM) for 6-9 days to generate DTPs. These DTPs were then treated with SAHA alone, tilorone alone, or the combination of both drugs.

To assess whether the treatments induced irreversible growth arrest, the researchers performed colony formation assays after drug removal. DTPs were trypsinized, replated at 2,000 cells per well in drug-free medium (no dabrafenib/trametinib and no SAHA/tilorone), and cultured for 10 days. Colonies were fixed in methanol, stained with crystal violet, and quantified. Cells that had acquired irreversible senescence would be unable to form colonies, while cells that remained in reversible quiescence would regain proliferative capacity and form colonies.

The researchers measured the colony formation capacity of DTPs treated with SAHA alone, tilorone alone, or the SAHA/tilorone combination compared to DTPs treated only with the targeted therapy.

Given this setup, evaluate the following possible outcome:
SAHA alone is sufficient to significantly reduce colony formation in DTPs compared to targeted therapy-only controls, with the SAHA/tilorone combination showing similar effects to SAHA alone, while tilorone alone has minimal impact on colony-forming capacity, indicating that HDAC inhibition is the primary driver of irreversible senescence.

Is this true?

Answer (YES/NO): NO